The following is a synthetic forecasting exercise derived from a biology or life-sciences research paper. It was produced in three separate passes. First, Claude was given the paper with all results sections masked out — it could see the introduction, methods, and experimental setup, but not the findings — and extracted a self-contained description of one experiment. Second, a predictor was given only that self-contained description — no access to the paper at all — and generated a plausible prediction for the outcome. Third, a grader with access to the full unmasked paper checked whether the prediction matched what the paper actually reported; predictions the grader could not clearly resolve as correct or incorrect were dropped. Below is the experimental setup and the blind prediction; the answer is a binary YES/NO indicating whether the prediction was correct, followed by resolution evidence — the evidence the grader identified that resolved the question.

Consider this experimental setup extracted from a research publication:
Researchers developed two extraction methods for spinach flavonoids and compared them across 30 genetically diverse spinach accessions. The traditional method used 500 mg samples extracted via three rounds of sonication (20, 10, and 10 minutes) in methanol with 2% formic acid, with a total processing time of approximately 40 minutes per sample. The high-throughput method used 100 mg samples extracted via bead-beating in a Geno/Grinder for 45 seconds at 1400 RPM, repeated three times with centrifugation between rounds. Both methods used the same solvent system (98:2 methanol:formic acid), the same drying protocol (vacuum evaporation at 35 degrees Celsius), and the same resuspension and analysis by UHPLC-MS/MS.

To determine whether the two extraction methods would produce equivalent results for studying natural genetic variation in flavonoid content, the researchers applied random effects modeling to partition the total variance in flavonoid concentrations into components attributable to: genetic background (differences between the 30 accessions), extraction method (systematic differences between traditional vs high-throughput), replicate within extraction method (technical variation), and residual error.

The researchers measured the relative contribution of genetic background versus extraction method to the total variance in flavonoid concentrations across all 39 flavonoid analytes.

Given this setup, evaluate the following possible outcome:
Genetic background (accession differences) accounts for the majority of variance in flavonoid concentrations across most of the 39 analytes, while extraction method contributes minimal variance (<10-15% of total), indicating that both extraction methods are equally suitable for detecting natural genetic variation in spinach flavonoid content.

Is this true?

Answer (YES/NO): NO